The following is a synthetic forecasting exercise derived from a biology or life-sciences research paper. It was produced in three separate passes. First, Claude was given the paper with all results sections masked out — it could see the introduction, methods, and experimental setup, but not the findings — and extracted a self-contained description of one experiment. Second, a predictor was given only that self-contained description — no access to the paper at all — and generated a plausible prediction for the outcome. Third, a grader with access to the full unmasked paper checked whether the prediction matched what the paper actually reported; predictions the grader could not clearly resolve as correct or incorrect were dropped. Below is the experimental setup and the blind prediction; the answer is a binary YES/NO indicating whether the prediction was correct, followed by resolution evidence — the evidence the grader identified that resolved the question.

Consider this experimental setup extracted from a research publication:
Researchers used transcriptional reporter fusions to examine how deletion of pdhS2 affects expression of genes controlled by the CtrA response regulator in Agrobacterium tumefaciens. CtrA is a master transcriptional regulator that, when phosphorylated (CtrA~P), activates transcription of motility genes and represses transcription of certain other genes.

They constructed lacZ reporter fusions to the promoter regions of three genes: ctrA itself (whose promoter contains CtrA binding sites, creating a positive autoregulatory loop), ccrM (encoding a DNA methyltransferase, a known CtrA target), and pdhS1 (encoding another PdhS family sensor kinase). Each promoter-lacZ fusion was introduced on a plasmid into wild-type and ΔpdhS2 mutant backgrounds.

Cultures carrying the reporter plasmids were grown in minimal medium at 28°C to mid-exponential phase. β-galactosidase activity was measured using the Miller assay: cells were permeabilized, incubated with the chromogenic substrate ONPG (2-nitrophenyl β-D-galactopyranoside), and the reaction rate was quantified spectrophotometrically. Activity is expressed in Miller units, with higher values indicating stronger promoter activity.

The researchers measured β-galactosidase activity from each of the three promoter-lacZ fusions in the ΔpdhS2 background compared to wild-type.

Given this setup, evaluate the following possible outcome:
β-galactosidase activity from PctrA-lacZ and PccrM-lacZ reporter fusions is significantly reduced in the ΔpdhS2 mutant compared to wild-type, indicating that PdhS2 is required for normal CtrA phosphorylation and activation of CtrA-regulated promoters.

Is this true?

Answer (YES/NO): NO